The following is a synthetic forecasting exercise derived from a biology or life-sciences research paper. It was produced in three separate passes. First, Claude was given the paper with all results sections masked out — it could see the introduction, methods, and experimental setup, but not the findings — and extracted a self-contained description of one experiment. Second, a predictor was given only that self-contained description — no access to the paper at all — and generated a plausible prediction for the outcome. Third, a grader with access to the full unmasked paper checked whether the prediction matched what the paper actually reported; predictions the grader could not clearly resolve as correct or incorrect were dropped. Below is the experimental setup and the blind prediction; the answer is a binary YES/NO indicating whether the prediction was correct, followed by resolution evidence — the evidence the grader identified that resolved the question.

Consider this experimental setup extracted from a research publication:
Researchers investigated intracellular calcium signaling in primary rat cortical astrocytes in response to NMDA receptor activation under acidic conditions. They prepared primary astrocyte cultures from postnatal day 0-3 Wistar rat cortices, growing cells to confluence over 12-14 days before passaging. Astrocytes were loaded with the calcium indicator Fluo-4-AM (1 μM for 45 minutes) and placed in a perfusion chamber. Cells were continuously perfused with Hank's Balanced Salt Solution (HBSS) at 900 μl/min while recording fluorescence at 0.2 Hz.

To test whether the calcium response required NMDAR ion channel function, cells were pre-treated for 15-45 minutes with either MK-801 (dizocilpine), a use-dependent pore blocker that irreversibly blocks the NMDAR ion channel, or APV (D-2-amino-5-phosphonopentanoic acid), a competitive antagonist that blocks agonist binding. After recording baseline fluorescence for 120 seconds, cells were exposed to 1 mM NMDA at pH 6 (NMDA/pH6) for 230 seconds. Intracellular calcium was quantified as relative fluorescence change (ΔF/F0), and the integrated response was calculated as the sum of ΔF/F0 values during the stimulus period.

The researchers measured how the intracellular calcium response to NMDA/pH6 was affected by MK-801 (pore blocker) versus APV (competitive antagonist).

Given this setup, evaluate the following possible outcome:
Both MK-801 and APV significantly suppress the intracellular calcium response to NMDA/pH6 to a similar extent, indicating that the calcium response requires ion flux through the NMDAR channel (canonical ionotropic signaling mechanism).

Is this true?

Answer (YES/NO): NO